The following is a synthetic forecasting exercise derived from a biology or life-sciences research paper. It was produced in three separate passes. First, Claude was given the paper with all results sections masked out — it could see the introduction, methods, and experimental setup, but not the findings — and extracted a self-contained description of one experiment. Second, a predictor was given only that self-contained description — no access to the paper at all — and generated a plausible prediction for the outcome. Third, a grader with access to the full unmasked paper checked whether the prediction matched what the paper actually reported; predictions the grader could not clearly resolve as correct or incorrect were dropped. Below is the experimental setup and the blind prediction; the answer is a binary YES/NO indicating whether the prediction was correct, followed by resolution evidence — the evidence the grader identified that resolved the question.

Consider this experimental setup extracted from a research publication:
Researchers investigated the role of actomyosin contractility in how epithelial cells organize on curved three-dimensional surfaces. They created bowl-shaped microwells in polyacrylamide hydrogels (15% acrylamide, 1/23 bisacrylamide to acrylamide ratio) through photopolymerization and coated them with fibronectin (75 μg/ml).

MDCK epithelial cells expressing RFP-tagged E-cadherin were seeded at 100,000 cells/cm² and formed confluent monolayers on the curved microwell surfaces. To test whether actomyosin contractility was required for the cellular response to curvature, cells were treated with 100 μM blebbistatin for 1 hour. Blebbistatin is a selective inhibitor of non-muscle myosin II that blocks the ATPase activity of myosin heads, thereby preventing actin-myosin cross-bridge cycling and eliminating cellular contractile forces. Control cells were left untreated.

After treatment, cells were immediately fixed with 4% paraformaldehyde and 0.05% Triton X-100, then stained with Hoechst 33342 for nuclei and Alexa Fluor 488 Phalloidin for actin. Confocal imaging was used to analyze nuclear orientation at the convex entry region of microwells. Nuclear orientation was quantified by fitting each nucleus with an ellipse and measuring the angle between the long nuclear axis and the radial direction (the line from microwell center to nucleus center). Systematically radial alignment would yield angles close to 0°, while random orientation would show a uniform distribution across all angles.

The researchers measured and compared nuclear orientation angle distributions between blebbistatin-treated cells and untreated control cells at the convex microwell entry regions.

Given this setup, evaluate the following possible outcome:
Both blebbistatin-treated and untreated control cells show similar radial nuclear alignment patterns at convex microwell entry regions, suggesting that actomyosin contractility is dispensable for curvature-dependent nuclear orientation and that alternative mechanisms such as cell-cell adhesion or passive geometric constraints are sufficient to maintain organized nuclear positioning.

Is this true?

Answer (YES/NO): NO